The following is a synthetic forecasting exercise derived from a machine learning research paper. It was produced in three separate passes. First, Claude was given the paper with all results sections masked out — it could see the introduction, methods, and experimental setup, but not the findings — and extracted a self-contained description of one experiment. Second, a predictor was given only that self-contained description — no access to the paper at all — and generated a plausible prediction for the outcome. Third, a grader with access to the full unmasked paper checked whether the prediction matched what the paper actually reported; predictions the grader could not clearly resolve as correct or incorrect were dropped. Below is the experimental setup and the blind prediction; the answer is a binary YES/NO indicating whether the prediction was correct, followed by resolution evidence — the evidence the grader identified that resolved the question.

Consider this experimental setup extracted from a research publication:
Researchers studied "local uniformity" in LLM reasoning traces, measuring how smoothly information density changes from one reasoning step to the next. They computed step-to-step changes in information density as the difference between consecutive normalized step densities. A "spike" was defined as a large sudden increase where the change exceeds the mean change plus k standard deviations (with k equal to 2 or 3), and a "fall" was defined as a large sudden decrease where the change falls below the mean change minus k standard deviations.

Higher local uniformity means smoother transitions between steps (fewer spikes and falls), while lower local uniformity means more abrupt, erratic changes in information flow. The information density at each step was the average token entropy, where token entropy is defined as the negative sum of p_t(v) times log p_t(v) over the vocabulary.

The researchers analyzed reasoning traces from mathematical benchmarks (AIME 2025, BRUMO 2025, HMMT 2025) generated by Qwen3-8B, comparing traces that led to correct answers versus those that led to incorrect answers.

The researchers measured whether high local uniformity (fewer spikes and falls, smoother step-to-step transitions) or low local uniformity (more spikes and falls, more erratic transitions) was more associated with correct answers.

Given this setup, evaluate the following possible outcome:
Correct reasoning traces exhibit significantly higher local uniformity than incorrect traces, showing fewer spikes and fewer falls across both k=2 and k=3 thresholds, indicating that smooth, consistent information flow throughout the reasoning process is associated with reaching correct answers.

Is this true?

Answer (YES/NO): YES